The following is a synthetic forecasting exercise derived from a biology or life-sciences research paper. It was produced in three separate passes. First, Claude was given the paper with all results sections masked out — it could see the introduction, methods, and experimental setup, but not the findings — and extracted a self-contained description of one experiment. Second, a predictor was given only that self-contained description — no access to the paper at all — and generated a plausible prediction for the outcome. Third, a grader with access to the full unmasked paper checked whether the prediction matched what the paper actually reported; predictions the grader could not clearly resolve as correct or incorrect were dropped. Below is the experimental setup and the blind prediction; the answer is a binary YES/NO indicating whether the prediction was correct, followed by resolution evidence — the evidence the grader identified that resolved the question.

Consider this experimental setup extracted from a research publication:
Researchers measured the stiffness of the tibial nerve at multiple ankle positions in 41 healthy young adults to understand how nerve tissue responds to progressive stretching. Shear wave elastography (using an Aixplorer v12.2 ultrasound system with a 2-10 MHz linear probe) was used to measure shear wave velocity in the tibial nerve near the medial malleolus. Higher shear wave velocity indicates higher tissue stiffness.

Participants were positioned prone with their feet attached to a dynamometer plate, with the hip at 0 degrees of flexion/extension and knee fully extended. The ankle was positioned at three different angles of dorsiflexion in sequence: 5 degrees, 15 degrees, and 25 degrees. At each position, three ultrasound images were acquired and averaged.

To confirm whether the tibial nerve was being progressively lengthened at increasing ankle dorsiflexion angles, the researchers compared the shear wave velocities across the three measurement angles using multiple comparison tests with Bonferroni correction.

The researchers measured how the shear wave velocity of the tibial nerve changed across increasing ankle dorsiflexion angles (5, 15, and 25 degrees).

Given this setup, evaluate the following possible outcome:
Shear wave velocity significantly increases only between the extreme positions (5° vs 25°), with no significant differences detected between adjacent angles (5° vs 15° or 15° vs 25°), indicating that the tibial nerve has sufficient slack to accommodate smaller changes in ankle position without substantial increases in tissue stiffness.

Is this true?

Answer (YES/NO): NO